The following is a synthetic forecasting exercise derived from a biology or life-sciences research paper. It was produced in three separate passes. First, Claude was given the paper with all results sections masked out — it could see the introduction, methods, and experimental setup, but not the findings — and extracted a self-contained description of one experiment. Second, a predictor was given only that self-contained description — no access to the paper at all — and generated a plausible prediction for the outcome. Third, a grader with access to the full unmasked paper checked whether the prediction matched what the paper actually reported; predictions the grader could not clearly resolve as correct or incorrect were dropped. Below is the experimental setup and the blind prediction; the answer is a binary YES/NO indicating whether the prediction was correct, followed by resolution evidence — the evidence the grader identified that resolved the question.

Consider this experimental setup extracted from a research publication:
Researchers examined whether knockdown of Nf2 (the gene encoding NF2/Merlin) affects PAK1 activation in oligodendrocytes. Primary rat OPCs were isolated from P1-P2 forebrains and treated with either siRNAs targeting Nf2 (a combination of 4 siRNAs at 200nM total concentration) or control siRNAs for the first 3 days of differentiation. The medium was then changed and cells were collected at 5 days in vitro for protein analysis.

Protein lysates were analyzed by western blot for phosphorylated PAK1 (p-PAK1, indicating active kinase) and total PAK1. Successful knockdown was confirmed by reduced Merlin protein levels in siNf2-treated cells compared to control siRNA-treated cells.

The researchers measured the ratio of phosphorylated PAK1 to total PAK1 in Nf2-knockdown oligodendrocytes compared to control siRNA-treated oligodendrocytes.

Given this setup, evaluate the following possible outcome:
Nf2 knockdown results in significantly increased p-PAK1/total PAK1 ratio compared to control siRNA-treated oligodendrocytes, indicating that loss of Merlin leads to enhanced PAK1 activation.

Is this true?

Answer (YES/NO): YES